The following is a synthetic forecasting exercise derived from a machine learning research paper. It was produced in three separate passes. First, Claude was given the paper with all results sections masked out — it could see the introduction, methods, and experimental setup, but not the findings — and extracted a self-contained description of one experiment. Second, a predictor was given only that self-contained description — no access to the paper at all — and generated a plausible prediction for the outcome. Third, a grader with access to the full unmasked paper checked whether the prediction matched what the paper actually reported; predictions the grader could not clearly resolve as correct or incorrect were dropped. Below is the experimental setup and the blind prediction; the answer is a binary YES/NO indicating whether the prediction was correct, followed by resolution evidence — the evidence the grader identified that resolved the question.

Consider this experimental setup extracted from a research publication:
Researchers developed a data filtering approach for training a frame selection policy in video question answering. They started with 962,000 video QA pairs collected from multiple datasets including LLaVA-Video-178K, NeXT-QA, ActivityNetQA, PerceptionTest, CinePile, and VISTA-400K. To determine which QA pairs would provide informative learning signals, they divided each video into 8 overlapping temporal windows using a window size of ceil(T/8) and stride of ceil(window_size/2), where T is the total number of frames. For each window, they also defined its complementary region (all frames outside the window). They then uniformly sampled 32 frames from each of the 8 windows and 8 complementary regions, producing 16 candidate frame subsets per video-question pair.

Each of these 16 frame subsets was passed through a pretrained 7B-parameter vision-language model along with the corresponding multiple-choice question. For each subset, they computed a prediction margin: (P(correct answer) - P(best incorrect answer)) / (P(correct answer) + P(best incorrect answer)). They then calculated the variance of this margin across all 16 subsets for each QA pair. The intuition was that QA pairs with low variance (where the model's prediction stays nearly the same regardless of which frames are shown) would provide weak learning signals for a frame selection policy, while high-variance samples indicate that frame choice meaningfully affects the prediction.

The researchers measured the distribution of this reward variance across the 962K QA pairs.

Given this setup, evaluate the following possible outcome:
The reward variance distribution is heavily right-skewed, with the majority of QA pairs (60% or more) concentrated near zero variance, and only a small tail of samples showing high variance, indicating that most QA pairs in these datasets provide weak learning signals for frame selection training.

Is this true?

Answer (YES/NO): YES